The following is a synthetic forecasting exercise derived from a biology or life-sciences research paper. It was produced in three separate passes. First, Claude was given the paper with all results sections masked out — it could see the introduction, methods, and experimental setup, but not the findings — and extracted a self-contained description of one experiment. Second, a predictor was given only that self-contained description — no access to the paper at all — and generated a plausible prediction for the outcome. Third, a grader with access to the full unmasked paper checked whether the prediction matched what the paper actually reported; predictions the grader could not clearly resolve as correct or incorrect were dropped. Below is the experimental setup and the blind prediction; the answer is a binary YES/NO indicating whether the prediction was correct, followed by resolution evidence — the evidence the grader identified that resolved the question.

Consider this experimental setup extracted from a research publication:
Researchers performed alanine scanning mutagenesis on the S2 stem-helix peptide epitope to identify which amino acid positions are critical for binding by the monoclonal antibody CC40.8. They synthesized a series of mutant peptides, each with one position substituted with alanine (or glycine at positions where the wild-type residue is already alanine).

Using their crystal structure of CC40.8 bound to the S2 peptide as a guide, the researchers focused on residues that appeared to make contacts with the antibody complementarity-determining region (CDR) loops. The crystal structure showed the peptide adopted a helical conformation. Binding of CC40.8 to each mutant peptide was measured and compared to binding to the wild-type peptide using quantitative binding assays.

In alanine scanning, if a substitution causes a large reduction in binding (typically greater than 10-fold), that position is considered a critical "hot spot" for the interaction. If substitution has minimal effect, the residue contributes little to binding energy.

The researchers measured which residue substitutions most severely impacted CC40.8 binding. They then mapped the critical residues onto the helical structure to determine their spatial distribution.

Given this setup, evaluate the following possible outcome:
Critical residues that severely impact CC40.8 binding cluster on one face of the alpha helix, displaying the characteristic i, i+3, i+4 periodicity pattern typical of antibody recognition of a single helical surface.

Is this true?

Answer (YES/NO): NO